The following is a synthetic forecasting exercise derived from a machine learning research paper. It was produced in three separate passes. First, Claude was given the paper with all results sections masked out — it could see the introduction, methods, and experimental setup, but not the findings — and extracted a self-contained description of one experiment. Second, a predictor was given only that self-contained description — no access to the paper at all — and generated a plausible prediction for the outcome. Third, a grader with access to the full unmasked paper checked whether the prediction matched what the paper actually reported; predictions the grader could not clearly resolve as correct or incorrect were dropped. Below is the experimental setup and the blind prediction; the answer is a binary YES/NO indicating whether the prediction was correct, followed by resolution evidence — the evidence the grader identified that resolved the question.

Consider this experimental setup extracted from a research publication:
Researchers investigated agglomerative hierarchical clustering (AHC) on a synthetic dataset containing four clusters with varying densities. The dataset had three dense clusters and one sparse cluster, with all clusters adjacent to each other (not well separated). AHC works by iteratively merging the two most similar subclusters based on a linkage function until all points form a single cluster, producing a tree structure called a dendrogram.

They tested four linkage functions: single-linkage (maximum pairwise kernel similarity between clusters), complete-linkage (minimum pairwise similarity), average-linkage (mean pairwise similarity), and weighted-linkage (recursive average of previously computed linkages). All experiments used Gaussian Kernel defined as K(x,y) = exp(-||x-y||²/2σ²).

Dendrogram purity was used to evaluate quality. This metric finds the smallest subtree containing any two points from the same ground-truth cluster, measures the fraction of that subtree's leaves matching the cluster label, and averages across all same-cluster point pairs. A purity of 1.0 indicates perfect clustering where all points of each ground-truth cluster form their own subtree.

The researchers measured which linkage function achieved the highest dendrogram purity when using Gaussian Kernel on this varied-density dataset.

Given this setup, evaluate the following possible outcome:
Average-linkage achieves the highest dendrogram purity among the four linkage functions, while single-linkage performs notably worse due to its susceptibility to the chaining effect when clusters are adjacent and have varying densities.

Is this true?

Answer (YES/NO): YES